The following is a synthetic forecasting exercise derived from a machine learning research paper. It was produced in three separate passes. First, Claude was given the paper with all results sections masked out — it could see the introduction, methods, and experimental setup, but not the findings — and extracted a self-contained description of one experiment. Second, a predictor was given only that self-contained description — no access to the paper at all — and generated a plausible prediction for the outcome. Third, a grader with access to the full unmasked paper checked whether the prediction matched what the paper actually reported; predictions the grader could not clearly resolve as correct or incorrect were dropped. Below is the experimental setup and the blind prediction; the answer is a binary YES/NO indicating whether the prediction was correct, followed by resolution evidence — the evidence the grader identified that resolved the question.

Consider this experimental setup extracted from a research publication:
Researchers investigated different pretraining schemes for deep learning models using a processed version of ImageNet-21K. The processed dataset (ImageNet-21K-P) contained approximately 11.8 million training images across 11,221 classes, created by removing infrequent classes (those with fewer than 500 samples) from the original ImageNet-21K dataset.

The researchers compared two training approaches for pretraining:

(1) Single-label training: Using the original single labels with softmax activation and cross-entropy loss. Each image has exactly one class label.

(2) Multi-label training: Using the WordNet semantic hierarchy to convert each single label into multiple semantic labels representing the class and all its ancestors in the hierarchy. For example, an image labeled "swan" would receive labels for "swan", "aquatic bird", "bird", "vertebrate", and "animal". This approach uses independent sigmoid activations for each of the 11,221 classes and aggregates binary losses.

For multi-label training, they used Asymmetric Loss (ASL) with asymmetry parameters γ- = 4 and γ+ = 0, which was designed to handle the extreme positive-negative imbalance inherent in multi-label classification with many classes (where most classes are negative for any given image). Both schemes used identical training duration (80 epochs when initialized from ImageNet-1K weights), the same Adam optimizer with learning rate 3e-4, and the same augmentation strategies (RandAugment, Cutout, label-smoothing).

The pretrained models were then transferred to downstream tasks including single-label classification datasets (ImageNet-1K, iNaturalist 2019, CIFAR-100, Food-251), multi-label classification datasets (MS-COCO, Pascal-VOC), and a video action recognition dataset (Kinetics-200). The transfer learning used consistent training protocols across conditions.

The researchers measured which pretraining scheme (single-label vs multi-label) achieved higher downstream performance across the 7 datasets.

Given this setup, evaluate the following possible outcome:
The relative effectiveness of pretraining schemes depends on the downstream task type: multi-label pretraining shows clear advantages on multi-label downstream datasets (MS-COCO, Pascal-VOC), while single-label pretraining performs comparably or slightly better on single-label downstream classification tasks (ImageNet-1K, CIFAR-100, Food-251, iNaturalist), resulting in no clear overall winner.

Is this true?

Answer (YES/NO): NO